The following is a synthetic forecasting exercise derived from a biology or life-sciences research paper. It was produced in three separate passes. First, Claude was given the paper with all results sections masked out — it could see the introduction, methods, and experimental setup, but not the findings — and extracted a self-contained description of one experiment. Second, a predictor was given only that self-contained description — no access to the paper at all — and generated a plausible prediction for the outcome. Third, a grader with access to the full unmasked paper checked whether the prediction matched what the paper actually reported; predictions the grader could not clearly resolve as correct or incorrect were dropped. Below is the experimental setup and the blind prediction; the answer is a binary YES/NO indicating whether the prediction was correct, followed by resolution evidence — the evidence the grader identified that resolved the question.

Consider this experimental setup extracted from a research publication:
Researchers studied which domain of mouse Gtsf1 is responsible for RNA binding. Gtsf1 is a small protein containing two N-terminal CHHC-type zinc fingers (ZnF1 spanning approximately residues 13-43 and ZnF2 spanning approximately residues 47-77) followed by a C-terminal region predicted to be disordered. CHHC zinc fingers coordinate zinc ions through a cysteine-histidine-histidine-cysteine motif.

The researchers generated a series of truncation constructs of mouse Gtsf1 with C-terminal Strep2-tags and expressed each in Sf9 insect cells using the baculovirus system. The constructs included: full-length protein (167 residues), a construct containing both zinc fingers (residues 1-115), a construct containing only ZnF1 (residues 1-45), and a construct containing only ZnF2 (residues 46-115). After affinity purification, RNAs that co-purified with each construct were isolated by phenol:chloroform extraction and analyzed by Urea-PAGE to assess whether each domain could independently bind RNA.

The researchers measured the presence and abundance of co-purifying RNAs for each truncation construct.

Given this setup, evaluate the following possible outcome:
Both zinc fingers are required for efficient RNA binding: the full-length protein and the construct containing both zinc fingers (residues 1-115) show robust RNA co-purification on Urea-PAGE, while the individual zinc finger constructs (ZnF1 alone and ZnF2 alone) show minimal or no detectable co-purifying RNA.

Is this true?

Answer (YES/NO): NO